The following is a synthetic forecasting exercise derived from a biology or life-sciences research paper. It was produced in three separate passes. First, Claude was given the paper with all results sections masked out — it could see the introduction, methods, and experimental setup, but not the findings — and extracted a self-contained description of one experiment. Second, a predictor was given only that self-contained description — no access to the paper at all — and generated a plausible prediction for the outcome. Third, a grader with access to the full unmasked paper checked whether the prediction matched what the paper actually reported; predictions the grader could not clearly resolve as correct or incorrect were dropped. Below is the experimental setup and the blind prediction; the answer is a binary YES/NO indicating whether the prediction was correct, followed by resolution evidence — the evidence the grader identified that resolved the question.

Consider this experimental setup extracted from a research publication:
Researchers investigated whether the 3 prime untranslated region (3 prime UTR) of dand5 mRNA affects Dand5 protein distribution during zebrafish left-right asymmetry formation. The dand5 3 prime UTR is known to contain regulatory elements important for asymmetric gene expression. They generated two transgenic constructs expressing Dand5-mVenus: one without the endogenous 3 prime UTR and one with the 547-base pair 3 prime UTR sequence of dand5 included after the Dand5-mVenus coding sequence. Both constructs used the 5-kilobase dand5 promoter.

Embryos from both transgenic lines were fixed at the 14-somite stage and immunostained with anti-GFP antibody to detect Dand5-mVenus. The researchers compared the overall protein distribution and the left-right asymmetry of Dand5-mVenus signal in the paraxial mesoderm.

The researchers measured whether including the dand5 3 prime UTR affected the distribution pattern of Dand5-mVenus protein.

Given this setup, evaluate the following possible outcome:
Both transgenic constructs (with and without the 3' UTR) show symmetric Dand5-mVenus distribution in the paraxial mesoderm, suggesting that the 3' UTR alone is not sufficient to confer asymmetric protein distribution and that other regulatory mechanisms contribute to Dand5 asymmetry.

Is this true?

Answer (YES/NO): NO